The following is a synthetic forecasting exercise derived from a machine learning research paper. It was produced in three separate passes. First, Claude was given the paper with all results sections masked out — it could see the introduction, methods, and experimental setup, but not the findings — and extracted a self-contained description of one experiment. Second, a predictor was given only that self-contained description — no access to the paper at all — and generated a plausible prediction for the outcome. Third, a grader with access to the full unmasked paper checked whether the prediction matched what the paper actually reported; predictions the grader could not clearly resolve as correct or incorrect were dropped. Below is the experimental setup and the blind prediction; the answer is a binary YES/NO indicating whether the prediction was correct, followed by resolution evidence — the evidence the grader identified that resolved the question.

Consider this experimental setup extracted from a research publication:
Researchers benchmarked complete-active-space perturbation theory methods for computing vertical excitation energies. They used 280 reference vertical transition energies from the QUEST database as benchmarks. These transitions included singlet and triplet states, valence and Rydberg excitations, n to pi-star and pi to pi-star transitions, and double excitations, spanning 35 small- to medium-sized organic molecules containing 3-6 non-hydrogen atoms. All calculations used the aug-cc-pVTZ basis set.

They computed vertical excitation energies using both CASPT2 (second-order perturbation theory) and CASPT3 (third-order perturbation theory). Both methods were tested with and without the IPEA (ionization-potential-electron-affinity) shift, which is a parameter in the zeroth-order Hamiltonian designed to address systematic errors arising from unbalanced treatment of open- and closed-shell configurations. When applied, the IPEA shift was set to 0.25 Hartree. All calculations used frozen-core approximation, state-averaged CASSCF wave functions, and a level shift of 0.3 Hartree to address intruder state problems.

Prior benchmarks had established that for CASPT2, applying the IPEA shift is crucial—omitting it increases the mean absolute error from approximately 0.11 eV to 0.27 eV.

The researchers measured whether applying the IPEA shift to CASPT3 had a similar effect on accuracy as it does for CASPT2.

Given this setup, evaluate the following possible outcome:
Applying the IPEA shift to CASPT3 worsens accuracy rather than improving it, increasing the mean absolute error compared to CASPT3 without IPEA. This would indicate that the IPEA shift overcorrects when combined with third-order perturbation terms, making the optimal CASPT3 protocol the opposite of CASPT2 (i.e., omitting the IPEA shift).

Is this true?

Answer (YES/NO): YES